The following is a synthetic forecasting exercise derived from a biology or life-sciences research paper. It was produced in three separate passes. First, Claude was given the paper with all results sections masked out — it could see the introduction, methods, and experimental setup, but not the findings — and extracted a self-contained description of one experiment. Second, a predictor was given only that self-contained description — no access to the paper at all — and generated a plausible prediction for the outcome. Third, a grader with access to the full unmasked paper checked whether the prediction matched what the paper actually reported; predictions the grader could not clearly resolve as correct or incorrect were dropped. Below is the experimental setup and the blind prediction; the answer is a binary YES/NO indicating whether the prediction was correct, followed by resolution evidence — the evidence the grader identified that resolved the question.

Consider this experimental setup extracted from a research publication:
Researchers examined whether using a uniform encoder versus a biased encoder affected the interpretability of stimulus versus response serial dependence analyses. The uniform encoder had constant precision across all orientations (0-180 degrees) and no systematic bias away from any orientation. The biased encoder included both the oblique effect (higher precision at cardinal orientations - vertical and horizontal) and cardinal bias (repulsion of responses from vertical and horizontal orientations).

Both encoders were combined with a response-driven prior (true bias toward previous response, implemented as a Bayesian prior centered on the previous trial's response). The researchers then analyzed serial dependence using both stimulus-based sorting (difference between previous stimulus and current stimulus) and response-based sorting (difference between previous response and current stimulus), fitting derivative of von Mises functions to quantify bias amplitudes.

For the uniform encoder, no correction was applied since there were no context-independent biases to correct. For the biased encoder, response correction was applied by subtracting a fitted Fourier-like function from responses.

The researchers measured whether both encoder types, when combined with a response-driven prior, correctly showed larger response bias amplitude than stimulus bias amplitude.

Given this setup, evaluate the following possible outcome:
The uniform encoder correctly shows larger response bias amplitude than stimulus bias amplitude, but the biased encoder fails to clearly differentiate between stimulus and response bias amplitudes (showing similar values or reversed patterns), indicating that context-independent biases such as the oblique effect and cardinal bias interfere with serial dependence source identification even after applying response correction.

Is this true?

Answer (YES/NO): NO